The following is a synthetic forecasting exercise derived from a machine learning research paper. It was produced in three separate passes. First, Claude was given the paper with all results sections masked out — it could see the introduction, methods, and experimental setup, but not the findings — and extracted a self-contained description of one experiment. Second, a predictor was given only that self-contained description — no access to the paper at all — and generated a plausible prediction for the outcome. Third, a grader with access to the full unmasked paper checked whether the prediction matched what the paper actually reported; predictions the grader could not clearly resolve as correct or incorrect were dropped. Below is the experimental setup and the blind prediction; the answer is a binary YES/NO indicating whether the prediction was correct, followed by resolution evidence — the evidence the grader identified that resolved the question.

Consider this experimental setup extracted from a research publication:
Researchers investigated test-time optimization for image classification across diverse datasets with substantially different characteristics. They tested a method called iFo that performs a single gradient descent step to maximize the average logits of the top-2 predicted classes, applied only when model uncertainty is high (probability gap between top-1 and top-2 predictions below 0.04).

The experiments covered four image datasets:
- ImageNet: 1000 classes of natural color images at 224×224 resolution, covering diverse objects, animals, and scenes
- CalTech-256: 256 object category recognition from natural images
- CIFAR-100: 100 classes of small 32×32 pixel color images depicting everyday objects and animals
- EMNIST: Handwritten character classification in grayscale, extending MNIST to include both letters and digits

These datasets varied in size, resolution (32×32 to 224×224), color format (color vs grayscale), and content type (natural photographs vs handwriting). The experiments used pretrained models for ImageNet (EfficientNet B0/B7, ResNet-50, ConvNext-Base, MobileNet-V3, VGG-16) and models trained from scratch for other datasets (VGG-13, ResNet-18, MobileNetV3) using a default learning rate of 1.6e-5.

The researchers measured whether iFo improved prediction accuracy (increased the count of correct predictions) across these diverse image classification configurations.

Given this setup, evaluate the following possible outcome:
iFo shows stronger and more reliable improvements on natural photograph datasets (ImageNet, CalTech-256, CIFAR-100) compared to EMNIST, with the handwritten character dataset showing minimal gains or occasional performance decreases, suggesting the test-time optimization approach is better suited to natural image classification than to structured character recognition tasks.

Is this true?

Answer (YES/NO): NO